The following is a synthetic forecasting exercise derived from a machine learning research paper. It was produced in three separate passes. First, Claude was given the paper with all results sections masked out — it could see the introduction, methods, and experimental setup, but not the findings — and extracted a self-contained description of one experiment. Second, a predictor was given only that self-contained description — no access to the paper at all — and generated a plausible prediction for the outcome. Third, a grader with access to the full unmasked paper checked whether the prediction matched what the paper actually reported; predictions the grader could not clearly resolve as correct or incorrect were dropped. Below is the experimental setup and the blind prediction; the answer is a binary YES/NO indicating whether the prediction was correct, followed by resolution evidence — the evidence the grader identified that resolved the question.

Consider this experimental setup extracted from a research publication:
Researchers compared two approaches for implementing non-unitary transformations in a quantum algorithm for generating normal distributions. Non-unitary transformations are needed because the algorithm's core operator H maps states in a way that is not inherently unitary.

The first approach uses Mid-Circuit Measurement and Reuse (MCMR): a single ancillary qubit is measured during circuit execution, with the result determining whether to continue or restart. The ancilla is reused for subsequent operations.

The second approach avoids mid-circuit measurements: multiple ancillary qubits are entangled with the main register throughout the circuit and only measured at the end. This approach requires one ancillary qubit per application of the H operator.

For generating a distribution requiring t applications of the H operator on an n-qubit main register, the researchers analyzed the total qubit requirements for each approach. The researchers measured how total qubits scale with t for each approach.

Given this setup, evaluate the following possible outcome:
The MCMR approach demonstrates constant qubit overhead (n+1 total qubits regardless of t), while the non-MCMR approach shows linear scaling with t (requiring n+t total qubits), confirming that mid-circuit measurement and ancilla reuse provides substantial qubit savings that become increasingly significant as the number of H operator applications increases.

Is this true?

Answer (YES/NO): YES